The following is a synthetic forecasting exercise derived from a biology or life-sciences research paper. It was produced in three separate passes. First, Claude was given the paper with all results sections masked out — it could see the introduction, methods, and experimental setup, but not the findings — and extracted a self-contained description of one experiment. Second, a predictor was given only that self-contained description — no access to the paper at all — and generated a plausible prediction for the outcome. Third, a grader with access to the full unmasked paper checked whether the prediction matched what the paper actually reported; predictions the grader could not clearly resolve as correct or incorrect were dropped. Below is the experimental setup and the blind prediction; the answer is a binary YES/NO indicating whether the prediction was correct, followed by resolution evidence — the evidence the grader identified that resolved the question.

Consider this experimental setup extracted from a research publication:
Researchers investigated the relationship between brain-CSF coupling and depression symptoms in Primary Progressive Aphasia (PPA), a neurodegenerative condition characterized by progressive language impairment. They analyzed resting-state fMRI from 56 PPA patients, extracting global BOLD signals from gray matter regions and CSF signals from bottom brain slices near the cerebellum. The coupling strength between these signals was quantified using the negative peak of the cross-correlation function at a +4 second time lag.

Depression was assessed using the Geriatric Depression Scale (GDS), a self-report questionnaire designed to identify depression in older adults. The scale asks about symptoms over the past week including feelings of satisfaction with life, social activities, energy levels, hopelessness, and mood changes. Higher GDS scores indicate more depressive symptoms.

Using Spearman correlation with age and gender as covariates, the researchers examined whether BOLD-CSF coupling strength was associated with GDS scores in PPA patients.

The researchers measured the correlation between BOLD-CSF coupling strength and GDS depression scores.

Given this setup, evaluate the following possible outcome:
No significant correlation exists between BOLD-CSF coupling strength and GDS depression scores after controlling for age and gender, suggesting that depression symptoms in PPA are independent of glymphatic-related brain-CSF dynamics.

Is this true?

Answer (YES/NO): YES